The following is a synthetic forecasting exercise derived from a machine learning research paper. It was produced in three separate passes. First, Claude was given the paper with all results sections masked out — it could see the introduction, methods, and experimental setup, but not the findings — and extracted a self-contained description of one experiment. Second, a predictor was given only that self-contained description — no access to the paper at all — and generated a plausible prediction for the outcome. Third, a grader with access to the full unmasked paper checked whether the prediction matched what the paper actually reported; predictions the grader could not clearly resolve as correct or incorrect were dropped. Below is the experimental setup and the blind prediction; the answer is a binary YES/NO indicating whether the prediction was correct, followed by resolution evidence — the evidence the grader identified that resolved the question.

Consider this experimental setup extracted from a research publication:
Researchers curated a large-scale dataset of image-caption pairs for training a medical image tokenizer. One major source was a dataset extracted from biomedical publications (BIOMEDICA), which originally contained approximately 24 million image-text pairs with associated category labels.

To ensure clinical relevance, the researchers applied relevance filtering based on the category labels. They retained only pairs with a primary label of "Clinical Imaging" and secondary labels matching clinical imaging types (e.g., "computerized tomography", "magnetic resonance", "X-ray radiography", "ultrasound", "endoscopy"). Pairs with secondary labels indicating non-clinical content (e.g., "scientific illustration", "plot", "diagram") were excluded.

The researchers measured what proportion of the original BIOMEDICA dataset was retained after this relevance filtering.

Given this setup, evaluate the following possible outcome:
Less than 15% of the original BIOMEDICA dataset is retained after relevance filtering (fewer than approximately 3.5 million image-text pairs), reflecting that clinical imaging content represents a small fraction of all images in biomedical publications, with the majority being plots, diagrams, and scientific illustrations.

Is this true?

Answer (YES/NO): YES